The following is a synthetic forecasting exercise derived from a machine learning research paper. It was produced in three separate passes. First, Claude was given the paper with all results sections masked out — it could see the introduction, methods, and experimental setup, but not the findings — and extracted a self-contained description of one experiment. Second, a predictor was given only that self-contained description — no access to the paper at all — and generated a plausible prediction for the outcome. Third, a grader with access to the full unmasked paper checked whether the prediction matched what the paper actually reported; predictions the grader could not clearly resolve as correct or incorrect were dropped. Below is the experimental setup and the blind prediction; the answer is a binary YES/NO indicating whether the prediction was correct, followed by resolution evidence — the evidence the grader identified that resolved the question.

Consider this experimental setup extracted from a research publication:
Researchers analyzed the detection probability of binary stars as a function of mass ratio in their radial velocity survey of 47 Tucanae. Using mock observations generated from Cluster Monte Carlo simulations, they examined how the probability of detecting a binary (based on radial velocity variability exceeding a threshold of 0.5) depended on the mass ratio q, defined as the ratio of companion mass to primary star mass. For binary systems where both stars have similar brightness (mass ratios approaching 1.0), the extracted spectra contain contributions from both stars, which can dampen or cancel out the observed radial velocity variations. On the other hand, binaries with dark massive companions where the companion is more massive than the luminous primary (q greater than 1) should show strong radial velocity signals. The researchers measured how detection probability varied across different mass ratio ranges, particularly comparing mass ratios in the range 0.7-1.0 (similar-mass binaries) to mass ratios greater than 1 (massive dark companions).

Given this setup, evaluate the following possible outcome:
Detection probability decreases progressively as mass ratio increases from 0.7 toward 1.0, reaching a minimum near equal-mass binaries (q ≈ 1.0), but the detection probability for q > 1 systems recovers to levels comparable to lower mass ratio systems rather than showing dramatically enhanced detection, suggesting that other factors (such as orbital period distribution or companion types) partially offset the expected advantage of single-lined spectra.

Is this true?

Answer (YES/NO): NO